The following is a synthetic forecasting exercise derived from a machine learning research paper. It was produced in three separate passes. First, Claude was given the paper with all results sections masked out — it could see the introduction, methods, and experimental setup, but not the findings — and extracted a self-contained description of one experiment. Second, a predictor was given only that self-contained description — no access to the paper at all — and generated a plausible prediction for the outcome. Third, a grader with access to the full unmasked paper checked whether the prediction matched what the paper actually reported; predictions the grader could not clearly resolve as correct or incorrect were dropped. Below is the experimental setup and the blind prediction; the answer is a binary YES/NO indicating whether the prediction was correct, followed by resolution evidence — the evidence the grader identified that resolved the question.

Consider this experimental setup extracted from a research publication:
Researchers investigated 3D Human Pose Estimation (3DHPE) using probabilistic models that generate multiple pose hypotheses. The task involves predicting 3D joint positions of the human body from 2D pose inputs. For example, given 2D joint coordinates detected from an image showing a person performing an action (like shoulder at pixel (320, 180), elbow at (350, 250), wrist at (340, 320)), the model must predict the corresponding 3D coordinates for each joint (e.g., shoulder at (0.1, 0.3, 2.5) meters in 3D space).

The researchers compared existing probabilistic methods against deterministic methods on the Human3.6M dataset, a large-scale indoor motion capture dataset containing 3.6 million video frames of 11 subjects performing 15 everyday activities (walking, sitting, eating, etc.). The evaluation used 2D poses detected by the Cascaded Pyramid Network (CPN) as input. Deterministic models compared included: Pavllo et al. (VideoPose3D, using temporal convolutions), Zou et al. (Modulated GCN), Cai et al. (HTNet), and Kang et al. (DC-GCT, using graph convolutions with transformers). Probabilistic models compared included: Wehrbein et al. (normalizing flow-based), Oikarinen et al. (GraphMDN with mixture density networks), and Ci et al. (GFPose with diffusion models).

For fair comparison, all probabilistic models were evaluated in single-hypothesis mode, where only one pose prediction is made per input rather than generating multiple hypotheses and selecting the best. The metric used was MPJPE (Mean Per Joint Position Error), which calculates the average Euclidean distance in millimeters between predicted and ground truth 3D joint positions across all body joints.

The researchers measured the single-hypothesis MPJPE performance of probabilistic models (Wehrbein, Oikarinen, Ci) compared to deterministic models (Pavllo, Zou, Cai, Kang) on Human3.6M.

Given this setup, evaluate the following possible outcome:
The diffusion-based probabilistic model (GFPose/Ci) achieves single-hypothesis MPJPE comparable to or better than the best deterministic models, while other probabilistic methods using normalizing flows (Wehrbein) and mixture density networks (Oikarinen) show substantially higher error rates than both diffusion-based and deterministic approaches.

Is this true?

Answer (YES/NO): NO